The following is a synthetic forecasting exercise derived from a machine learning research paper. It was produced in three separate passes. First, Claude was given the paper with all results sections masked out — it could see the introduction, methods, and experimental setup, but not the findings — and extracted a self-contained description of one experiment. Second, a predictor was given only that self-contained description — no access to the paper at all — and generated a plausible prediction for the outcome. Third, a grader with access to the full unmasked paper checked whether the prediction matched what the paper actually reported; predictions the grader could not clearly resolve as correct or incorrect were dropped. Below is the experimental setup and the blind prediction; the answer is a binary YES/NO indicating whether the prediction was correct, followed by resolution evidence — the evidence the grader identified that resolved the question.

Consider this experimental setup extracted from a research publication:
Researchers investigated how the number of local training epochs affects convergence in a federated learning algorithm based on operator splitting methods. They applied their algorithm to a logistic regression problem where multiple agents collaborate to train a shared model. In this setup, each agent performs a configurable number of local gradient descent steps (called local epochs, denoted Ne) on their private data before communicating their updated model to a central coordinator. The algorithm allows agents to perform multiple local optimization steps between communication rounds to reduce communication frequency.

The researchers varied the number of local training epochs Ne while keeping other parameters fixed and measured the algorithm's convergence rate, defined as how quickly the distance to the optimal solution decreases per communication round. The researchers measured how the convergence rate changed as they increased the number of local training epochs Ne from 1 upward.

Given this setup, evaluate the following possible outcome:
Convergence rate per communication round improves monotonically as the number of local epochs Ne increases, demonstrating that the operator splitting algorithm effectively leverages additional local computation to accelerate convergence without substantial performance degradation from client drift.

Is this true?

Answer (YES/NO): NO